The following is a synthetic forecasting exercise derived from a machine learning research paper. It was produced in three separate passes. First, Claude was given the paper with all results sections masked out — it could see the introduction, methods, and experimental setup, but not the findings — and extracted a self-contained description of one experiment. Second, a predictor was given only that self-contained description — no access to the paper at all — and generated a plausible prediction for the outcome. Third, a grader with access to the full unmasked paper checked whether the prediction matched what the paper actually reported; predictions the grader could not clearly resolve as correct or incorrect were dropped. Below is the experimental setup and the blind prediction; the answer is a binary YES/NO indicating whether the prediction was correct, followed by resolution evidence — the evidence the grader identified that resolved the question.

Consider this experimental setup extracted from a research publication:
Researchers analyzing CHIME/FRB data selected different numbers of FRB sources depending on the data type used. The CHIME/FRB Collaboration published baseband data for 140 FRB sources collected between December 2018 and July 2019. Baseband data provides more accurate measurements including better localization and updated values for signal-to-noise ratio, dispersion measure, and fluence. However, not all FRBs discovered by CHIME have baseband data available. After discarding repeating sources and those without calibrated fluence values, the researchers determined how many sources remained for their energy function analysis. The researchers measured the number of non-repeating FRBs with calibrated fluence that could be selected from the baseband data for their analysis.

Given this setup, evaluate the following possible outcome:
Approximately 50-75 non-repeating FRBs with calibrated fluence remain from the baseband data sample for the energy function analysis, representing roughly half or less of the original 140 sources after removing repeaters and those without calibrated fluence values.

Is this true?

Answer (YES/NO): NO